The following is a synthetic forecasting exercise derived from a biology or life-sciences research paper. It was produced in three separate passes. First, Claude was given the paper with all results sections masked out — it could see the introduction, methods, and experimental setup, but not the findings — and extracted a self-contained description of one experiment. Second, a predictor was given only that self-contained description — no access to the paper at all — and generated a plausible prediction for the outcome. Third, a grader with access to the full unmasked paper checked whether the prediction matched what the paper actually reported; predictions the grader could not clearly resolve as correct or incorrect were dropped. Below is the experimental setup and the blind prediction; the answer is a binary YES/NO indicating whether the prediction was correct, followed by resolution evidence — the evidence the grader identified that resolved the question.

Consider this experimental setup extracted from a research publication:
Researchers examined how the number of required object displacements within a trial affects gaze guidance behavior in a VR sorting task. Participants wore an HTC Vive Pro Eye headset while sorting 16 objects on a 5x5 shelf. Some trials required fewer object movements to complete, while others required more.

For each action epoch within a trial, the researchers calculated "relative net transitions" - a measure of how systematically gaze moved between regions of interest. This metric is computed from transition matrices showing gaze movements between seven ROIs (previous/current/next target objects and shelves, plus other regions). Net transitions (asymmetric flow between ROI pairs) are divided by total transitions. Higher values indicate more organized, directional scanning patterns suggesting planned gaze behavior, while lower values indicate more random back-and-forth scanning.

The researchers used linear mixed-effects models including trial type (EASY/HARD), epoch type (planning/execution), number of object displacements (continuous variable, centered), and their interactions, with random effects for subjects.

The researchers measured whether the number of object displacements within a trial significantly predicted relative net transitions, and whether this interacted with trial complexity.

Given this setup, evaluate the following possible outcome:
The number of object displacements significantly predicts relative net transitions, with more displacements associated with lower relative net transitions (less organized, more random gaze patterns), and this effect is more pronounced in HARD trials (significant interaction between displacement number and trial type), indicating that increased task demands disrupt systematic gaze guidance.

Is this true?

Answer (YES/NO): NO